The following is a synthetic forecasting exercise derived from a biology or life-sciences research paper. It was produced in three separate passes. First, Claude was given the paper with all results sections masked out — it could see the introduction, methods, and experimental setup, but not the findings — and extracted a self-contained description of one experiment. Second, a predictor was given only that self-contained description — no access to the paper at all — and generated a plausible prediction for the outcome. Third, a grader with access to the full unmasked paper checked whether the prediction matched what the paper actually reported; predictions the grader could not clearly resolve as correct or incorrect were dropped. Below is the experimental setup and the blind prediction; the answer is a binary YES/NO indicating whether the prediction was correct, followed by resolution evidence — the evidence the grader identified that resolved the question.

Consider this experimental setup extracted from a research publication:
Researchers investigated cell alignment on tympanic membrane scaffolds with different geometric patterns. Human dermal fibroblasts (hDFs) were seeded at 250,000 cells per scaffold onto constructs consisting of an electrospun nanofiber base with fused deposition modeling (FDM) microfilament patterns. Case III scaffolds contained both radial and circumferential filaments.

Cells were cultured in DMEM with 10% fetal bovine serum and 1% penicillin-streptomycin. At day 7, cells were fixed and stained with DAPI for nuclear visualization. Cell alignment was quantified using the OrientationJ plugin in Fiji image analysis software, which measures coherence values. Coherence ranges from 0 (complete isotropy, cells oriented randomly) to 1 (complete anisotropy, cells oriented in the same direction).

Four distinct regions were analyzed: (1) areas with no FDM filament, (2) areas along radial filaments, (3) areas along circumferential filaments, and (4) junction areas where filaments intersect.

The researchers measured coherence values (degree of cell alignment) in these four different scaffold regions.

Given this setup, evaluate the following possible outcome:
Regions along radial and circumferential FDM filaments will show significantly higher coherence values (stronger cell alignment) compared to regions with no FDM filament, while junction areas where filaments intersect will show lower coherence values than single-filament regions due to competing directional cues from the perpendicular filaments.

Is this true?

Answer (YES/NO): YES